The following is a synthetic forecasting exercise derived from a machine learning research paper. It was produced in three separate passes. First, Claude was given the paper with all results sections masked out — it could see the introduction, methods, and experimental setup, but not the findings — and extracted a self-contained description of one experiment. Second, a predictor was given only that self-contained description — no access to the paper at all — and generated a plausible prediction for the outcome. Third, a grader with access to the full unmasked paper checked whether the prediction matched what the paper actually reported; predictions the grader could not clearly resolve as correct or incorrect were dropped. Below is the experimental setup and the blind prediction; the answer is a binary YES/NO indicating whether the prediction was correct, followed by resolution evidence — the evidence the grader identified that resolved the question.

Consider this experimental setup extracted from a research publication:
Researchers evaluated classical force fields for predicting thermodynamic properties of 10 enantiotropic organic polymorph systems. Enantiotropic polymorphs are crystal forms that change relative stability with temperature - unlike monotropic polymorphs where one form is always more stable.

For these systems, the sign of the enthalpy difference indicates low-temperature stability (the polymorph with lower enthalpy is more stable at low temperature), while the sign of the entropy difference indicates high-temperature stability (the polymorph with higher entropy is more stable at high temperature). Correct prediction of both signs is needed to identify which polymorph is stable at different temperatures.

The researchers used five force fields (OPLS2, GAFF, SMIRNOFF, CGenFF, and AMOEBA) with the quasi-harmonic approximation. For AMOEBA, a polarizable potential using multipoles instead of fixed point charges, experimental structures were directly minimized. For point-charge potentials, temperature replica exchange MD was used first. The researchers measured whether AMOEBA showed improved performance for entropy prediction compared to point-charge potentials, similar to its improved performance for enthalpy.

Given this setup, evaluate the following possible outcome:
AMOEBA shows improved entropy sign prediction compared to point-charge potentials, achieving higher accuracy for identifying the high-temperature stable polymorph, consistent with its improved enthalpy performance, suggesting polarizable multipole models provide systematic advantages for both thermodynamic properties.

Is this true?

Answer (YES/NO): NO